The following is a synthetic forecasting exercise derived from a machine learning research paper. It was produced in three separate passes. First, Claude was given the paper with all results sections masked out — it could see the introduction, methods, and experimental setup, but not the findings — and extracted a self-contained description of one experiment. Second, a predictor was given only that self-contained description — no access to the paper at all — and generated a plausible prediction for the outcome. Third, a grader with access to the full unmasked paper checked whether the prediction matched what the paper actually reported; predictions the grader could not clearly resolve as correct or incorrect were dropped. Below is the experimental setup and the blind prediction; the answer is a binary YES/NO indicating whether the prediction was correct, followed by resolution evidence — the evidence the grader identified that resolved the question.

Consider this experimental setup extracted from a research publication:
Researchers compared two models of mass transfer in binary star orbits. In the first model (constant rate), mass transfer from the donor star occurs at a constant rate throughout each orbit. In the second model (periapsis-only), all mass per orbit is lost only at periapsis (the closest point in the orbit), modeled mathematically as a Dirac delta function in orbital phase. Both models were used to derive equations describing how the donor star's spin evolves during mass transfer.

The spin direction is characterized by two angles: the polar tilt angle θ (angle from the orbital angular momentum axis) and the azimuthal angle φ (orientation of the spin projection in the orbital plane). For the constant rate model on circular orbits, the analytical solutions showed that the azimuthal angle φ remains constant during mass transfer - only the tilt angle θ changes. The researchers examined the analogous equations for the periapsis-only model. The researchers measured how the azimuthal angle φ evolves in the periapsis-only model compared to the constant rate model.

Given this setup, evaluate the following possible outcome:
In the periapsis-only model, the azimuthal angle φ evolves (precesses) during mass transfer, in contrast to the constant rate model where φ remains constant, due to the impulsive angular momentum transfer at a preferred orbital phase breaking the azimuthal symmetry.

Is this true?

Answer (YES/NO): YES